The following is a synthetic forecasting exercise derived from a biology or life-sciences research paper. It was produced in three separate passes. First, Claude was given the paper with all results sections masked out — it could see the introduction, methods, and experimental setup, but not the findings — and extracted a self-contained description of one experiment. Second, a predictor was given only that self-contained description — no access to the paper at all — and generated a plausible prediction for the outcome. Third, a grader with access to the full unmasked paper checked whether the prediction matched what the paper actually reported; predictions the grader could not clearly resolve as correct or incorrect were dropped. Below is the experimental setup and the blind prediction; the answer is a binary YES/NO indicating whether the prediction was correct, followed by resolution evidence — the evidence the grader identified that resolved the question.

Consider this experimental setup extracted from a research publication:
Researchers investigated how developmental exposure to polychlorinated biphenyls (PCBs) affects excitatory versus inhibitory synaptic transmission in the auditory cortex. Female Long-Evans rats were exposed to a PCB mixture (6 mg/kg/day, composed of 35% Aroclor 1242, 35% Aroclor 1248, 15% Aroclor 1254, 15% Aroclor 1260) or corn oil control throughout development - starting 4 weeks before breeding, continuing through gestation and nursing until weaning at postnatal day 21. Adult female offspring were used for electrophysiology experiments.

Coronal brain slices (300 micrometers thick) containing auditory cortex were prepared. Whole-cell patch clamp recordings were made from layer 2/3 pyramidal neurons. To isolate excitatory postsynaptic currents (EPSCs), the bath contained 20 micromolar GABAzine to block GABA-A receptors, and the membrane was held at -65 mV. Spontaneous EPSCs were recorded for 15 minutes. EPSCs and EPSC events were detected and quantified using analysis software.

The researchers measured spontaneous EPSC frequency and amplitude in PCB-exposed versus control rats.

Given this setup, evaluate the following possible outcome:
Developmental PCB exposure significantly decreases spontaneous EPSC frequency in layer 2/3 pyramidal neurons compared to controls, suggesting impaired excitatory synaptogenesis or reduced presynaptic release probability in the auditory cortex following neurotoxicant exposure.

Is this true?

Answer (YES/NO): NO